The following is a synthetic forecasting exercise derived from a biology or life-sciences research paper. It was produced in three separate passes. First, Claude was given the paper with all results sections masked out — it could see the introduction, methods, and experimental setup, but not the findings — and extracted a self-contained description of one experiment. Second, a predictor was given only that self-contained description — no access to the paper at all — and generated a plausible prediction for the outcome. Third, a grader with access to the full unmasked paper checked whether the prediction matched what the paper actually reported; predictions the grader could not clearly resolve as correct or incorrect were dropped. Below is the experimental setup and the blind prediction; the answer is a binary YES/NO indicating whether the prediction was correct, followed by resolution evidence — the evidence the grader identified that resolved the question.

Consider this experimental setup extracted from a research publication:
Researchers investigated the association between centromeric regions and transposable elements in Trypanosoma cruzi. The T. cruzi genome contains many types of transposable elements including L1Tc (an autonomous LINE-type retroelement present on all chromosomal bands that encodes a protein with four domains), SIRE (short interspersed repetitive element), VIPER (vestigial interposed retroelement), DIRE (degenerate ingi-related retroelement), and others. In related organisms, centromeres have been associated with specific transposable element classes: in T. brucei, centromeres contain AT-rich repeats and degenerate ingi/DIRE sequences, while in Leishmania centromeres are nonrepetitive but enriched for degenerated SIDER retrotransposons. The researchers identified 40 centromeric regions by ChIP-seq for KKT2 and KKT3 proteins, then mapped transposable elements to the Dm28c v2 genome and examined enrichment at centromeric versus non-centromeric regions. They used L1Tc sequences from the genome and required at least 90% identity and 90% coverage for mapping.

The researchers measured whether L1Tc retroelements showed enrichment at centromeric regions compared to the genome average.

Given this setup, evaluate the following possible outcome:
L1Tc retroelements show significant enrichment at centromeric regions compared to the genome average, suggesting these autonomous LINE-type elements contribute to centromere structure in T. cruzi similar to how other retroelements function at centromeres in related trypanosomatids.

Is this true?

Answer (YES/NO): YES